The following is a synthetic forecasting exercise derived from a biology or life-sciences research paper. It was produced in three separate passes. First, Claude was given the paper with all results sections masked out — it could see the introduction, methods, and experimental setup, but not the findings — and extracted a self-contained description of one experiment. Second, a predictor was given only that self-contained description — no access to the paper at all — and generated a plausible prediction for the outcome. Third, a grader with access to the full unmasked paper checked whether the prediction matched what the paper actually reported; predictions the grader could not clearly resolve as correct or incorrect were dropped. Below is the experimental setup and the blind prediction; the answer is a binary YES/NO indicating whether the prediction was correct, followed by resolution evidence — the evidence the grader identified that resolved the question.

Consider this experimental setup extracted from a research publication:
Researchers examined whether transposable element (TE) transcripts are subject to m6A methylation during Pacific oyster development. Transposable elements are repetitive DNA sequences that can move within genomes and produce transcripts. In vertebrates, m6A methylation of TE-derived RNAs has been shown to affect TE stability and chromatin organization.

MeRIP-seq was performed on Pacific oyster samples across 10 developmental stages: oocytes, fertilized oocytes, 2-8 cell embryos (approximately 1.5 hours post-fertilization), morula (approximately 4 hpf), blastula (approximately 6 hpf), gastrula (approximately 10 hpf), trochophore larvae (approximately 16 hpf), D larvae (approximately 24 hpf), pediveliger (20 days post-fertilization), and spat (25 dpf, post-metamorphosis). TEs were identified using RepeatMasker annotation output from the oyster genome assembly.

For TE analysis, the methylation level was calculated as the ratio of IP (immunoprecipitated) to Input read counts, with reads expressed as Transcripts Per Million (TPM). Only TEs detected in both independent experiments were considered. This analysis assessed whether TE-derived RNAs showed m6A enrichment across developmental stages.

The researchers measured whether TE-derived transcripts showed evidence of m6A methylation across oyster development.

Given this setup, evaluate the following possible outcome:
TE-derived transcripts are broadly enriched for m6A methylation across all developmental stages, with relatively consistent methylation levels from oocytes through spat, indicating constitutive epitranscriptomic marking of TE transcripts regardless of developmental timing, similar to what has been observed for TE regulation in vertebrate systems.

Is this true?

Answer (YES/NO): NO